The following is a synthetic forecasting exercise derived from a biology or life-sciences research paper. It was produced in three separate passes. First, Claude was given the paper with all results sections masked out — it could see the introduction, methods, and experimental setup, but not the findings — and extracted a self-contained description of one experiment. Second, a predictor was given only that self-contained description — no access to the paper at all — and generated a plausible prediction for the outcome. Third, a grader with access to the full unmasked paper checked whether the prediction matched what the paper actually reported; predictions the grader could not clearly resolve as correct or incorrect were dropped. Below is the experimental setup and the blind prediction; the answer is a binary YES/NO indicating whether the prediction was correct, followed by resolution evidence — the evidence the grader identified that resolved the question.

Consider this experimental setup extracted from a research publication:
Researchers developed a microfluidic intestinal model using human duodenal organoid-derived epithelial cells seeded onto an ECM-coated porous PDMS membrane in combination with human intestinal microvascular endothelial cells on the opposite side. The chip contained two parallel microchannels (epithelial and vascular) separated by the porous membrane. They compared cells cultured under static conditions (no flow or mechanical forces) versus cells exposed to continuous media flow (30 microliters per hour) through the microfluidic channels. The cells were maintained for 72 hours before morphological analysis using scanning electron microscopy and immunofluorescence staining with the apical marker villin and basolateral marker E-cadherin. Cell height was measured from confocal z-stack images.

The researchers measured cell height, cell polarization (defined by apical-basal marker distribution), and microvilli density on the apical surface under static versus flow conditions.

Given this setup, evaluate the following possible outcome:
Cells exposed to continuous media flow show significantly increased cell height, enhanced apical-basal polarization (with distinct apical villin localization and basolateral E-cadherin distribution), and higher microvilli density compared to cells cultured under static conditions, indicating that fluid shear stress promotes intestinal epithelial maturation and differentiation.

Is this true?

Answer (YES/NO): YES